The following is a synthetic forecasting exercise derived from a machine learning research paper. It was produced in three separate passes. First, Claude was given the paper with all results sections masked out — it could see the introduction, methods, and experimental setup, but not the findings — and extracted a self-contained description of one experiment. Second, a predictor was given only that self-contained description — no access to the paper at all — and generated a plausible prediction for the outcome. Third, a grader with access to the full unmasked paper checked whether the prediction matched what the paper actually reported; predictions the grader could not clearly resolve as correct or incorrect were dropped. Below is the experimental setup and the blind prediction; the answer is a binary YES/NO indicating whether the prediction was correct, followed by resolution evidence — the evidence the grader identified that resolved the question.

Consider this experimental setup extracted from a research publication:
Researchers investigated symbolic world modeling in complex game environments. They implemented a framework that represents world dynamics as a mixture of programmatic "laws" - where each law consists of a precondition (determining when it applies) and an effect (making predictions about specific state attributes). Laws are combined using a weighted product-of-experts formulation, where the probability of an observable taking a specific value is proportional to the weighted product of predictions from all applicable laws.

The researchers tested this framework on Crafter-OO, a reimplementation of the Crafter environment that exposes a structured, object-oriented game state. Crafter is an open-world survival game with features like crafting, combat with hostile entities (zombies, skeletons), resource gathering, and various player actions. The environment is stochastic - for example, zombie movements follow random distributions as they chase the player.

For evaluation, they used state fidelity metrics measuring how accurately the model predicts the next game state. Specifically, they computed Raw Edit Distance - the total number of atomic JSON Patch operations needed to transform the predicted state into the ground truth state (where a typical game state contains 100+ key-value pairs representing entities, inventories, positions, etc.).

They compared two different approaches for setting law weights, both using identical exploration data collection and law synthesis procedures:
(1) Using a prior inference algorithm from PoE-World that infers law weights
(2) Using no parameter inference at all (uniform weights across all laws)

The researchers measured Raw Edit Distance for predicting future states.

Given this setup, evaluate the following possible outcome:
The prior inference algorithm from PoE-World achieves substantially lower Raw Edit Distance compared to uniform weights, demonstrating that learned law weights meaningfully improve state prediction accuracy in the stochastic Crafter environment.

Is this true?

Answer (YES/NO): NO